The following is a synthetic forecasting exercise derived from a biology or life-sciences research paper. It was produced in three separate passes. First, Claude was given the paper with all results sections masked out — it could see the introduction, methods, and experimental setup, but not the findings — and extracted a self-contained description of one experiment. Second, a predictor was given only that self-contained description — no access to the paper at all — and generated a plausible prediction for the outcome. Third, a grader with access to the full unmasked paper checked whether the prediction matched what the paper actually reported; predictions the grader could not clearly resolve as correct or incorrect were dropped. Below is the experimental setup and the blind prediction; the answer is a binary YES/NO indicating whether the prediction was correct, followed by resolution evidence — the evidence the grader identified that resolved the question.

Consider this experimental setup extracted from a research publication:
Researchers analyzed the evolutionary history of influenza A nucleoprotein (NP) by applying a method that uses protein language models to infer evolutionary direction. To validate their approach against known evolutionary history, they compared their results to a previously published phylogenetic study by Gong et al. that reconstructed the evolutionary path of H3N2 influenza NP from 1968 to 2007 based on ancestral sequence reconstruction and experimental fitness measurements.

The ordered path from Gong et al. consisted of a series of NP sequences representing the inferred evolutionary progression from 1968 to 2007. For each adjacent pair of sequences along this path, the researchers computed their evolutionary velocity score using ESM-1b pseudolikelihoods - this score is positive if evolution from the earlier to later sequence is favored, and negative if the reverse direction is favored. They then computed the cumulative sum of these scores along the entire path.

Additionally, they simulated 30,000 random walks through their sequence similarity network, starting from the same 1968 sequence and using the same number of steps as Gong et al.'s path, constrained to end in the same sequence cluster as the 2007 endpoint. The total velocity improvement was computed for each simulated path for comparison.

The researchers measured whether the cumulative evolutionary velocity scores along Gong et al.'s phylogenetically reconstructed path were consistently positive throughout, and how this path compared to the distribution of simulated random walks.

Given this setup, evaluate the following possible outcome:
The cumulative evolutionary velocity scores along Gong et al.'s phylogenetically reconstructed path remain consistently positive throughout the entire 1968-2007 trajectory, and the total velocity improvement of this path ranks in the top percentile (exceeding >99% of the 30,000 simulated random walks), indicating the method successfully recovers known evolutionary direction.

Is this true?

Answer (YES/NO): NO